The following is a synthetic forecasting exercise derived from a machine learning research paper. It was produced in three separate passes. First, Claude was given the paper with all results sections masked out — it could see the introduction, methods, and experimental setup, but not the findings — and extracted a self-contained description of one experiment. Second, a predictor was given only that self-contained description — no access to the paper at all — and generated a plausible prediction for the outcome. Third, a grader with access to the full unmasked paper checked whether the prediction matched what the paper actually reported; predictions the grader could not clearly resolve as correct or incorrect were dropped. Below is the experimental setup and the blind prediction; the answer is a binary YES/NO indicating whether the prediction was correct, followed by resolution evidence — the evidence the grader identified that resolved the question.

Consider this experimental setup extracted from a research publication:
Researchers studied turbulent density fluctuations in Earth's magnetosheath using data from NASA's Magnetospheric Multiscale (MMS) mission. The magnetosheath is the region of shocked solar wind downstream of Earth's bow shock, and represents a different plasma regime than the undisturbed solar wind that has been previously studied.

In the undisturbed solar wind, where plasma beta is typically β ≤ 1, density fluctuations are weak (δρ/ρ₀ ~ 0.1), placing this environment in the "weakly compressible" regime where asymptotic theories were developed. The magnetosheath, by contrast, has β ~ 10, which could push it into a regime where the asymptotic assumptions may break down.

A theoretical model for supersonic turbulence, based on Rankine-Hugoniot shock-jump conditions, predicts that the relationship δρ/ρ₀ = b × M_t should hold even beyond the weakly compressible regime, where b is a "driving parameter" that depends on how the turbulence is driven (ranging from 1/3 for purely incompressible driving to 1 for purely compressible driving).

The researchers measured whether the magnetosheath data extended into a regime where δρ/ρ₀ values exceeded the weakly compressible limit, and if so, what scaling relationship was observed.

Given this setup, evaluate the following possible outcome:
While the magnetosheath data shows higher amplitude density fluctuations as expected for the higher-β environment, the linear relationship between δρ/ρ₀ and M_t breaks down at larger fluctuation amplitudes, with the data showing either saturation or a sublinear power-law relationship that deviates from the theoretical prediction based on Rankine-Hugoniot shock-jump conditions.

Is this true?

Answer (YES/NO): NO